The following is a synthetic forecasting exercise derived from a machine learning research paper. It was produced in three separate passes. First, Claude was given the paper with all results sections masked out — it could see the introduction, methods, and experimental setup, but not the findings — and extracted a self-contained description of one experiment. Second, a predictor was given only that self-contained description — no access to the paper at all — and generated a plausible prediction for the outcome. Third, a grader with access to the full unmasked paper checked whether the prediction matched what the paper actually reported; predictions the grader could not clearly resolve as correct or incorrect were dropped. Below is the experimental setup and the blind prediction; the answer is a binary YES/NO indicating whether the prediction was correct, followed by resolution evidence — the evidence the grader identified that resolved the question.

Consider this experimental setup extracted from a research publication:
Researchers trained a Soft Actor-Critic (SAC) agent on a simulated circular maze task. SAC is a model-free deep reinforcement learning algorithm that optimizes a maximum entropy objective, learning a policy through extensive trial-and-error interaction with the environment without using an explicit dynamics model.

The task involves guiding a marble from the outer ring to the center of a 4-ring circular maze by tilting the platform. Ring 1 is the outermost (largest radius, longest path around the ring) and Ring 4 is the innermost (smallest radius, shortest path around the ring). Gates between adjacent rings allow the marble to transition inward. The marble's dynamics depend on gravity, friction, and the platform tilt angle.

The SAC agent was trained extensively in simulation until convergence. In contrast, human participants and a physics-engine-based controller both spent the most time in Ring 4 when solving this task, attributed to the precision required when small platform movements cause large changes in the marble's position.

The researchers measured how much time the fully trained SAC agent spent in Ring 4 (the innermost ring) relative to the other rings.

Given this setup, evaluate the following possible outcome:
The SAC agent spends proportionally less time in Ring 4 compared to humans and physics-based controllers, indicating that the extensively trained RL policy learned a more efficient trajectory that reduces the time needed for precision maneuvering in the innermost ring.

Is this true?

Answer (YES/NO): YES